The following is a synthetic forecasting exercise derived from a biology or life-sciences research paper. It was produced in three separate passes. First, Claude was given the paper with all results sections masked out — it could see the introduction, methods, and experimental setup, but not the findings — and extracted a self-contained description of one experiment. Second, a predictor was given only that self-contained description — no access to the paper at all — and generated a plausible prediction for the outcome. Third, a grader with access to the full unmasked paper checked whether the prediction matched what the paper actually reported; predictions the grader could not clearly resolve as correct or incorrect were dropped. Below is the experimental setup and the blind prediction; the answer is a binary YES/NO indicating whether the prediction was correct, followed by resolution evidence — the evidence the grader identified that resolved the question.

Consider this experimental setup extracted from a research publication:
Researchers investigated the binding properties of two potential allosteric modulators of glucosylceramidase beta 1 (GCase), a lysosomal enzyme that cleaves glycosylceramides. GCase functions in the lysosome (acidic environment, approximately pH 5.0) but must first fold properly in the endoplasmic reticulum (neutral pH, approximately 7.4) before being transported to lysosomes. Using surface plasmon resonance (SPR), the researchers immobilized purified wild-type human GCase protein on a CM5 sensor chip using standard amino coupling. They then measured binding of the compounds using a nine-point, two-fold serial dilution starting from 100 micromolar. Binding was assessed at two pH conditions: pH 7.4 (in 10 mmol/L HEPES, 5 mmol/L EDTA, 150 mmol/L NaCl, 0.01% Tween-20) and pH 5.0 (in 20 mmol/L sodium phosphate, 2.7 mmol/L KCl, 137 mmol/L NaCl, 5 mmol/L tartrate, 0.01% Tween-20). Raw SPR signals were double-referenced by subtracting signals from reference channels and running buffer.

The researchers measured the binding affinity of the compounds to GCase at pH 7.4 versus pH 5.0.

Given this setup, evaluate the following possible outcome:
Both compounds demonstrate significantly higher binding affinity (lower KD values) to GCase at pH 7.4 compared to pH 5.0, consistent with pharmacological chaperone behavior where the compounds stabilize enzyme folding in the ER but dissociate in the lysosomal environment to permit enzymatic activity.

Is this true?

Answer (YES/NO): NO